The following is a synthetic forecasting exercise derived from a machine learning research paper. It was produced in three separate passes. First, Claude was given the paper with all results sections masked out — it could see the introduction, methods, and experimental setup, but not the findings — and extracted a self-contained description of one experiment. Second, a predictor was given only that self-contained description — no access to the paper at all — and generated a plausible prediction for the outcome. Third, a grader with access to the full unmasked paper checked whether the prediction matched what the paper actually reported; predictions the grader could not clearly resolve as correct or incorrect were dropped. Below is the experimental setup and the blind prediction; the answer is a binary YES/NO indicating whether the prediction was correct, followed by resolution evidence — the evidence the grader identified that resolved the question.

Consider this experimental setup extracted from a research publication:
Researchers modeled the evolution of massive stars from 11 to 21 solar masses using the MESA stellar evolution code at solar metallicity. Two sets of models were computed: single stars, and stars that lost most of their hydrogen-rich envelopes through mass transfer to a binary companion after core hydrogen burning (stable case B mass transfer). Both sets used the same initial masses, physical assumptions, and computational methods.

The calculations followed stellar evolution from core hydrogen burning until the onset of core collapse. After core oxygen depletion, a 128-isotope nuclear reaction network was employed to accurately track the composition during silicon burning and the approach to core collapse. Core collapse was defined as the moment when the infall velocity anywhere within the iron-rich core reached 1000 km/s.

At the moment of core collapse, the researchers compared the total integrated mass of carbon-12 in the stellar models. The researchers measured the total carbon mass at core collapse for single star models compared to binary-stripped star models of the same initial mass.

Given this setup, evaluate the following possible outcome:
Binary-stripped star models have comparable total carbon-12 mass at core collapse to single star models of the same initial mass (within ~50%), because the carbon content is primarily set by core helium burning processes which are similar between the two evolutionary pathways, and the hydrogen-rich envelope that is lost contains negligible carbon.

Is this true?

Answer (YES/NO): NO